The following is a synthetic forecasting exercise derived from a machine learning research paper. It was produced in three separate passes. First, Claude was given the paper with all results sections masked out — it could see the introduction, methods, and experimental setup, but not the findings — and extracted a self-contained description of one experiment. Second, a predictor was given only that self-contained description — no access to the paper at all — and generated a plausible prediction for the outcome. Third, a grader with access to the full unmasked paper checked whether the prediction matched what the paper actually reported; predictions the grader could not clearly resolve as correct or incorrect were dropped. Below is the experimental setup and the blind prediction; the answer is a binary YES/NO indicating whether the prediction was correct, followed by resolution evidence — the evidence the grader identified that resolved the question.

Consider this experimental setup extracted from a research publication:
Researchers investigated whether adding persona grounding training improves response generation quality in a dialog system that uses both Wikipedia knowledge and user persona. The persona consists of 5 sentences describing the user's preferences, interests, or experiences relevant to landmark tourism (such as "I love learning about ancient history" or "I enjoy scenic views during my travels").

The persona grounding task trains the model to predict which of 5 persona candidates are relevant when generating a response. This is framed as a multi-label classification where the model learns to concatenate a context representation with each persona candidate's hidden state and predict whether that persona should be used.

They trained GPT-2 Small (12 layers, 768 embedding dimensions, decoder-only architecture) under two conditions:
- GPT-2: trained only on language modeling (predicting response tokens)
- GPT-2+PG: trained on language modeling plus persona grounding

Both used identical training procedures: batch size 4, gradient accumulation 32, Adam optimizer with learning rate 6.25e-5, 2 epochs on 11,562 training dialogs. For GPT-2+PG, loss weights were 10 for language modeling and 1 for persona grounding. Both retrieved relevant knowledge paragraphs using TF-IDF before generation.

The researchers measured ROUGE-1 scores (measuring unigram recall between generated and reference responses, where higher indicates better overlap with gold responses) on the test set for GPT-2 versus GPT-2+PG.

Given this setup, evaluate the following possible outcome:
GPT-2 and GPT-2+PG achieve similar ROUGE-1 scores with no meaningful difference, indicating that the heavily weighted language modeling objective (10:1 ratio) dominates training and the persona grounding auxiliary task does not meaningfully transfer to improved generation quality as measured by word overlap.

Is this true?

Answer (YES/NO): NO